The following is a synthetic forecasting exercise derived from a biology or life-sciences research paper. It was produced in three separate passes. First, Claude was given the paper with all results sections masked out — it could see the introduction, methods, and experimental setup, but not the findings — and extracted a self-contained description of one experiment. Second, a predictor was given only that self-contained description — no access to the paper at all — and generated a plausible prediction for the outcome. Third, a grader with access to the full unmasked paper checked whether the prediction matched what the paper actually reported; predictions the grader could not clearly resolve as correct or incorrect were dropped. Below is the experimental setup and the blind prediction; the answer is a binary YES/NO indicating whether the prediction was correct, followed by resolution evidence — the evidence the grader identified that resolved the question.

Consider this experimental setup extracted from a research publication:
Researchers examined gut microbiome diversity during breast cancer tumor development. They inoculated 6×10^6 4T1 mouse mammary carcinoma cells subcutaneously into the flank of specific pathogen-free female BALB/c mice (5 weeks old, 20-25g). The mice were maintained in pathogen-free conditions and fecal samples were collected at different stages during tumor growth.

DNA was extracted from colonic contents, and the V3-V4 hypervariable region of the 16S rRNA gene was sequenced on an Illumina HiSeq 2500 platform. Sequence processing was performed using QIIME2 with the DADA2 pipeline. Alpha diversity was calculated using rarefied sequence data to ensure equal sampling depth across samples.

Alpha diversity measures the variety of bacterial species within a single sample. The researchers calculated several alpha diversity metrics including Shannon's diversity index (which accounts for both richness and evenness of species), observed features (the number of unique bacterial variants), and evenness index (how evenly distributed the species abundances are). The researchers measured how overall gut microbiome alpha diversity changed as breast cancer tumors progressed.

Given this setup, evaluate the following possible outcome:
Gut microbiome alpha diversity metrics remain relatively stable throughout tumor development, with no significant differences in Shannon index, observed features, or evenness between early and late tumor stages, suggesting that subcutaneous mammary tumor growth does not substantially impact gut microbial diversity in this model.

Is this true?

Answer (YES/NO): NO